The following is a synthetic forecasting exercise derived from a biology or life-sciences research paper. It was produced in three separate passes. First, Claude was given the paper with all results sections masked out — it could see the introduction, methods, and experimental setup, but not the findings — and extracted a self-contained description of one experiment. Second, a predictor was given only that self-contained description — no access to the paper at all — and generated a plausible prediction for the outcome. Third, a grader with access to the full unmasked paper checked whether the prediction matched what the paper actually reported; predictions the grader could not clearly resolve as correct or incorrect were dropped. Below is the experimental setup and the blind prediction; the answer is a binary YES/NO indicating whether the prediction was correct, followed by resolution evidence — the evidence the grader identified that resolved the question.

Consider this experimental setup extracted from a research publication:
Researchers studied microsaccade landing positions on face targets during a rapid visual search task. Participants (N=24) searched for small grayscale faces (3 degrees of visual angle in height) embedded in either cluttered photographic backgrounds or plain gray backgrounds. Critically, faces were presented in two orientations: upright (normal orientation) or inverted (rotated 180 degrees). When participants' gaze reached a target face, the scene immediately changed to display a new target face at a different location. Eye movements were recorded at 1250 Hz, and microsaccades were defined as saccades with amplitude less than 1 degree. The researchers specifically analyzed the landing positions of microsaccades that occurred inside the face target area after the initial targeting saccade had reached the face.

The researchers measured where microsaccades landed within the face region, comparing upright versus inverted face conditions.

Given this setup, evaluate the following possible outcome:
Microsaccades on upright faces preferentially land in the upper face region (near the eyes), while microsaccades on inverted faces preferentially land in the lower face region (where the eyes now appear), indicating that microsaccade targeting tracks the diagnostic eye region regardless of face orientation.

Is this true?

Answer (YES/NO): NO